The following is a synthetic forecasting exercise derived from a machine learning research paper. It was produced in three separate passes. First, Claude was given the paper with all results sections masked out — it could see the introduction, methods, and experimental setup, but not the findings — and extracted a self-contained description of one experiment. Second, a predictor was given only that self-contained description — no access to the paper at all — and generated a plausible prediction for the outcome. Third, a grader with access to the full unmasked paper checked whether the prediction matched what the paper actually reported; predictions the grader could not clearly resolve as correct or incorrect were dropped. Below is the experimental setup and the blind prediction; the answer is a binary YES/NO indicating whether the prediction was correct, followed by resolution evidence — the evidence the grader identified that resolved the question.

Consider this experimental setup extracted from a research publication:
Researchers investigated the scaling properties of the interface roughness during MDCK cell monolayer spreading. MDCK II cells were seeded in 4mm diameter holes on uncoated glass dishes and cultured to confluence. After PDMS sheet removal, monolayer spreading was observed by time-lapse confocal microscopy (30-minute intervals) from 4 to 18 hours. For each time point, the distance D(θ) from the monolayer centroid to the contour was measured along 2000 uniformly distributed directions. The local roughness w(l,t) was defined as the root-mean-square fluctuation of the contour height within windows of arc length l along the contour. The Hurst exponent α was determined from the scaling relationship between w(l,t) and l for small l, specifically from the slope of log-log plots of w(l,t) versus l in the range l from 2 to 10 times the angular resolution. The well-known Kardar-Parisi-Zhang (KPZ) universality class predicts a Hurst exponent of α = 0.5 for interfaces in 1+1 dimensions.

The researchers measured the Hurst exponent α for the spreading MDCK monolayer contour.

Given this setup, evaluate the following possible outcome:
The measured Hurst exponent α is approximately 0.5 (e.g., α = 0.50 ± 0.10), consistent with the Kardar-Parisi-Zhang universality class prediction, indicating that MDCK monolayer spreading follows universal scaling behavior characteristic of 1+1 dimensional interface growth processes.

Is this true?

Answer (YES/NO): NO